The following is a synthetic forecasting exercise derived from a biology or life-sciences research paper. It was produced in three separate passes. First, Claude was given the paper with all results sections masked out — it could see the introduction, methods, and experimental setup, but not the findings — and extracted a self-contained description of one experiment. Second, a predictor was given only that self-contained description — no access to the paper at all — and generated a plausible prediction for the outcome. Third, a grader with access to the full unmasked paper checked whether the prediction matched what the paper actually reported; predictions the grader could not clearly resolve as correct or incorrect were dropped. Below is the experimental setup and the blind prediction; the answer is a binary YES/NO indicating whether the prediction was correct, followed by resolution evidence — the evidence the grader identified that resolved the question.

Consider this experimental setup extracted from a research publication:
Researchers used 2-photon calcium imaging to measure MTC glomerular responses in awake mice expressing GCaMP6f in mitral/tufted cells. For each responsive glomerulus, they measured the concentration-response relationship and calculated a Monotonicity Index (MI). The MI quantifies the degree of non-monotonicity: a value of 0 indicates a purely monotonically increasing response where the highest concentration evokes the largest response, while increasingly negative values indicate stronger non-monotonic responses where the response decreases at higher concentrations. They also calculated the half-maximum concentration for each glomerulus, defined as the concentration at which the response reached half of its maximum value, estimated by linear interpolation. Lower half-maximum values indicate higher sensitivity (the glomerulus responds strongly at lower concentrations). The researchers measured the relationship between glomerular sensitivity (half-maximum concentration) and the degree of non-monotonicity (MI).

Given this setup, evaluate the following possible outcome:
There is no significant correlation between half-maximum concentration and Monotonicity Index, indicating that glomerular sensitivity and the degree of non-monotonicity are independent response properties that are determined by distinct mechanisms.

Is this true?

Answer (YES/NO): NO